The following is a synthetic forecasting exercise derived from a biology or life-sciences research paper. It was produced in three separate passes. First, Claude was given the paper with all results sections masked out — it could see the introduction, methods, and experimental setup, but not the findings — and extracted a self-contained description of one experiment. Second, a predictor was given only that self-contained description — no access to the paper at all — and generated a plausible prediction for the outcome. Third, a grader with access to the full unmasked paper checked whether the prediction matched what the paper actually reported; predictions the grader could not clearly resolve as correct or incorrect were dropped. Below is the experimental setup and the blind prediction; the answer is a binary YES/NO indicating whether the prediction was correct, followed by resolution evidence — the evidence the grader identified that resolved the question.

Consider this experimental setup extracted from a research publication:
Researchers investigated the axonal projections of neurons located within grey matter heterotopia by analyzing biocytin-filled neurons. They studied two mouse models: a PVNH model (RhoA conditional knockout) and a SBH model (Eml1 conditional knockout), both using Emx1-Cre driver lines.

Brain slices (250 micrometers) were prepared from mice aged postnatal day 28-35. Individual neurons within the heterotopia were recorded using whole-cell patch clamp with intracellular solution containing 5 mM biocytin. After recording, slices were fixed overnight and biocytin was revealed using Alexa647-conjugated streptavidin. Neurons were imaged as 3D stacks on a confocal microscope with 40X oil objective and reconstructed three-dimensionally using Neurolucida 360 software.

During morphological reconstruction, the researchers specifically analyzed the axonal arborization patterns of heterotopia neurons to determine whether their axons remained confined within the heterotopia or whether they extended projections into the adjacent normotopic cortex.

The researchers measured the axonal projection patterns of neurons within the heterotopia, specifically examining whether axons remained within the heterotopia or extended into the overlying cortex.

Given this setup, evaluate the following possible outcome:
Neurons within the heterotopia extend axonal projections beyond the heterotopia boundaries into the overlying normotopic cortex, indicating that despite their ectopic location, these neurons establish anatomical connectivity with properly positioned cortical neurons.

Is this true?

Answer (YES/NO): YES